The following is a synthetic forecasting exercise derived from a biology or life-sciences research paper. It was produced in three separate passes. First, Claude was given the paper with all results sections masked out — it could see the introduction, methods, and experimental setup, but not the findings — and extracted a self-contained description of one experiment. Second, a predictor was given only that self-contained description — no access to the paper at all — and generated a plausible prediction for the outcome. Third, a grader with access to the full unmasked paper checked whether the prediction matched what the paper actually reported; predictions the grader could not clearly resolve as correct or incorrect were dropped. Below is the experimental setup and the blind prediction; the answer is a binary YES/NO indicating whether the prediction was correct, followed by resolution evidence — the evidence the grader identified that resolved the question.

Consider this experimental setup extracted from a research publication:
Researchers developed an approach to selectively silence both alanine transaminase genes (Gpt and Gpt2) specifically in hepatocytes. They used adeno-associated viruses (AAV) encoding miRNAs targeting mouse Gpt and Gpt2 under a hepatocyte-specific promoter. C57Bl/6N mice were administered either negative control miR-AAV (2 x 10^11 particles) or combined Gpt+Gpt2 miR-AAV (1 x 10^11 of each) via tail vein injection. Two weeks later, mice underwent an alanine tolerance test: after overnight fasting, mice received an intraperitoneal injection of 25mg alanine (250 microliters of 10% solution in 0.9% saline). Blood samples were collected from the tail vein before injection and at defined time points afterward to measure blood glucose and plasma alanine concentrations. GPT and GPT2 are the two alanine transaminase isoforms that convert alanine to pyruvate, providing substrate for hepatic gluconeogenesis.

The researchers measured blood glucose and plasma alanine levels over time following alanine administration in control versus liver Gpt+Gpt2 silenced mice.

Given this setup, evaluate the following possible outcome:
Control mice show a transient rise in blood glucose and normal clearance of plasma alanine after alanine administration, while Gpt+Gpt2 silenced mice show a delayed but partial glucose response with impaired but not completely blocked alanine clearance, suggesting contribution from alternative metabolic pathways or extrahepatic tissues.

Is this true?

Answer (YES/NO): NO